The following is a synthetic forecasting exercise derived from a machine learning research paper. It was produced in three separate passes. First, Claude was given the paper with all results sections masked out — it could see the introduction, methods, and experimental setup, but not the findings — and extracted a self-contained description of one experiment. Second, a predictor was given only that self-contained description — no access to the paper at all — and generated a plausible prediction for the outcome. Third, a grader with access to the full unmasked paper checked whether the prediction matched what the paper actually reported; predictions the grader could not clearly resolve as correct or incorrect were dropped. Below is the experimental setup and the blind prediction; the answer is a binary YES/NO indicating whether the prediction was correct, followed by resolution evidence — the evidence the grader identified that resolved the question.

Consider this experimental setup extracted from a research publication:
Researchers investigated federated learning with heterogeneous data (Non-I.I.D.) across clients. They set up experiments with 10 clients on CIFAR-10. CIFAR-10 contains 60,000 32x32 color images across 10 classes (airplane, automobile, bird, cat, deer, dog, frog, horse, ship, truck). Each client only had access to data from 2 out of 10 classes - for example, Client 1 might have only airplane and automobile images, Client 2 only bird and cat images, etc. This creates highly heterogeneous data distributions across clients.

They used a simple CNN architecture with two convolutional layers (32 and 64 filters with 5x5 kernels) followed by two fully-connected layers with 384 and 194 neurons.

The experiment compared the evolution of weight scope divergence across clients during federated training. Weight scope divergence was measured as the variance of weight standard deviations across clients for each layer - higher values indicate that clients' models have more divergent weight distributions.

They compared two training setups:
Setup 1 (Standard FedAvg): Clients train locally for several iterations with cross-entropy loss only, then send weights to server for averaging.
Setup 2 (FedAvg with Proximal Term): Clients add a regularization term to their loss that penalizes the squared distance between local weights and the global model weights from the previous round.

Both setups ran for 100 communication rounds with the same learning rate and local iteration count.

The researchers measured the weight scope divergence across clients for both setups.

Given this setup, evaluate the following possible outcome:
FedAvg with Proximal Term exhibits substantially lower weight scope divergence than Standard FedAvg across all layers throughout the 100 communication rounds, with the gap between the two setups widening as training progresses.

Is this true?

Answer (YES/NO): NO